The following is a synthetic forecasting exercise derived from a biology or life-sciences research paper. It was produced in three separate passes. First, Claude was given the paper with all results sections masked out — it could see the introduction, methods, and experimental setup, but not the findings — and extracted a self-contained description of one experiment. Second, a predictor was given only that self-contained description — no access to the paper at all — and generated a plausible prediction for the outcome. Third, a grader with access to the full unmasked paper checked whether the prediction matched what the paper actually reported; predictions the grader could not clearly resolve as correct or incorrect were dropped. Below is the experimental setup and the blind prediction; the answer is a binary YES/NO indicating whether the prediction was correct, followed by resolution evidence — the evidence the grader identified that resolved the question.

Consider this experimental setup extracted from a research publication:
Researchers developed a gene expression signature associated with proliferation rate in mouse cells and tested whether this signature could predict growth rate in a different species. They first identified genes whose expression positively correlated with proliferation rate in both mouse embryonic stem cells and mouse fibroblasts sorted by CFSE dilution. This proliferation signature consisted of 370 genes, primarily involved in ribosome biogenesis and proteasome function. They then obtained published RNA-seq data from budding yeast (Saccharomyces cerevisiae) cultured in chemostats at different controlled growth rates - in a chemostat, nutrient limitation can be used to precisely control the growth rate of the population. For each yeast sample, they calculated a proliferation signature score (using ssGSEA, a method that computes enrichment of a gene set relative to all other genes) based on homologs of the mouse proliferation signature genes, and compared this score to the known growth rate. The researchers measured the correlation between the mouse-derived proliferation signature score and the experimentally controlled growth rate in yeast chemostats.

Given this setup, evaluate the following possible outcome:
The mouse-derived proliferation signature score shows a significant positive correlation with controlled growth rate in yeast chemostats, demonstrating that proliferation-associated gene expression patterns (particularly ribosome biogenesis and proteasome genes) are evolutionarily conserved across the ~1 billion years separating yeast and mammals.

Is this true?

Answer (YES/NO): YES